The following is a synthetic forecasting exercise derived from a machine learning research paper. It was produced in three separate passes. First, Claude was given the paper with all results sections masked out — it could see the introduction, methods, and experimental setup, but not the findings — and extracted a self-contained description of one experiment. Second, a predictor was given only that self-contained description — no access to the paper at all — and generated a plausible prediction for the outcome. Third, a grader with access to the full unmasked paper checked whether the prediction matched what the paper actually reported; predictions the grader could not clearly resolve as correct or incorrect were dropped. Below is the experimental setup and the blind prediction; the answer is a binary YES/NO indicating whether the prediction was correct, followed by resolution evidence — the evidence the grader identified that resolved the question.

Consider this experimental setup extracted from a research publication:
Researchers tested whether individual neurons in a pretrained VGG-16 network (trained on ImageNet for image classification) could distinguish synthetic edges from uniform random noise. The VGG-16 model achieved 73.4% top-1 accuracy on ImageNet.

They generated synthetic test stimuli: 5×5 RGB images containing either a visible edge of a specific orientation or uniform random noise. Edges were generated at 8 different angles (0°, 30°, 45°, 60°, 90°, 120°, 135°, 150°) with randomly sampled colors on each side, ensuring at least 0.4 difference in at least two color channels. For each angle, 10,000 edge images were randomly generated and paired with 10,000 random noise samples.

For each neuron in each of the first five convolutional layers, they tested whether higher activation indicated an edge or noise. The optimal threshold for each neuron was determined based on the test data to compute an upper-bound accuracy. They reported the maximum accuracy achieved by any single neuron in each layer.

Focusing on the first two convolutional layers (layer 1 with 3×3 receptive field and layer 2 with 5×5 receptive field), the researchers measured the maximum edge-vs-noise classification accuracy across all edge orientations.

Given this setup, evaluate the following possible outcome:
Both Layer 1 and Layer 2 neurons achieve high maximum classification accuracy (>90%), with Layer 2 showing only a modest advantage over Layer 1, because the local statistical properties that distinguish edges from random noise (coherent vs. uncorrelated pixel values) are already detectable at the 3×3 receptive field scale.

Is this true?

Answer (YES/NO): NO